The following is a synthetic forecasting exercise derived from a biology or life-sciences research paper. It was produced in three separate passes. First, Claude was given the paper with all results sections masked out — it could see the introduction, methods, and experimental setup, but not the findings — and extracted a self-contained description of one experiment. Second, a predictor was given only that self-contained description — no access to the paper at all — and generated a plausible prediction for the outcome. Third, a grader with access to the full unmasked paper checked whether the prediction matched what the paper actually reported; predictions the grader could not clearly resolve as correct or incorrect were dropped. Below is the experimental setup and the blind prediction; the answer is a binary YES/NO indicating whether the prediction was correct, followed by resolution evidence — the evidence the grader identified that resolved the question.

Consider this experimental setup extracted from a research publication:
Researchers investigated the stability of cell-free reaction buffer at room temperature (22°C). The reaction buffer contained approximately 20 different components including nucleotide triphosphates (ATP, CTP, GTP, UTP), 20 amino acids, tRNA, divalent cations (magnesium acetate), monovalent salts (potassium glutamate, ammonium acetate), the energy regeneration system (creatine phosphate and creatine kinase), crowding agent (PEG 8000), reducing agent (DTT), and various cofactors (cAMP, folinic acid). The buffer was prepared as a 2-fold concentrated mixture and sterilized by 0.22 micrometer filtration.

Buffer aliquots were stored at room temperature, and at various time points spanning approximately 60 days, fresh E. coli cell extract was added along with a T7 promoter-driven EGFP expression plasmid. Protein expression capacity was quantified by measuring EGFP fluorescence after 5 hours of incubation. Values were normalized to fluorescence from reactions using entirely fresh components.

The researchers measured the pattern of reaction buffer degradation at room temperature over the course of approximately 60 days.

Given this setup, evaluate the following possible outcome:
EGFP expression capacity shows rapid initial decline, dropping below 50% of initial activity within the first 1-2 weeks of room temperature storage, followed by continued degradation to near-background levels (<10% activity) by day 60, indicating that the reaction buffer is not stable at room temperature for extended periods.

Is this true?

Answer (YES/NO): NO